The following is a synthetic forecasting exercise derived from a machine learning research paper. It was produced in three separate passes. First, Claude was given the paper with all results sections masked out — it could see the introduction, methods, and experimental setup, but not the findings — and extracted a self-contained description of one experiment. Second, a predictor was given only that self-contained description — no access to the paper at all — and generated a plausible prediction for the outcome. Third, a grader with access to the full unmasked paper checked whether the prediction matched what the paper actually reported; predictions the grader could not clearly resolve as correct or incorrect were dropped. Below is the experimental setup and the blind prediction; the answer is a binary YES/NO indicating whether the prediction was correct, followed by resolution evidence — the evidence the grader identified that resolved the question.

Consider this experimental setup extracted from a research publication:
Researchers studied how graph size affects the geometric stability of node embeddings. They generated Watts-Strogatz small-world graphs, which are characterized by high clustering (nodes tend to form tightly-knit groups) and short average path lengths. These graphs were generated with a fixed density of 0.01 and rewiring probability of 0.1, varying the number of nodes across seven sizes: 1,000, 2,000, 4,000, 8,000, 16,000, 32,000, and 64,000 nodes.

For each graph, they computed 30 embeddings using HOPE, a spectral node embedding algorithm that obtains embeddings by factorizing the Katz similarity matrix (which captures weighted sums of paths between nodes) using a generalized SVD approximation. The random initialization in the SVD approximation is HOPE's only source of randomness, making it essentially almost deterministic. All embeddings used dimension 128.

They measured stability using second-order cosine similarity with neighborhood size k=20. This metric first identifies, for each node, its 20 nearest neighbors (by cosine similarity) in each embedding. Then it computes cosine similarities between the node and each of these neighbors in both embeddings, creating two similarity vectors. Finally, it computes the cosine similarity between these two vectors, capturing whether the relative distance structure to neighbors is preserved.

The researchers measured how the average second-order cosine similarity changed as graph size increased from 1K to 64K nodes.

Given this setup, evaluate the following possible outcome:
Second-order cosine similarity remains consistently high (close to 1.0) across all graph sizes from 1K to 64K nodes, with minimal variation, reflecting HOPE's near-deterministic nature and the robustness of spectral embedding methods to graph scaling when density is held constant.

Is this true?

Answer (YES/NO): YES